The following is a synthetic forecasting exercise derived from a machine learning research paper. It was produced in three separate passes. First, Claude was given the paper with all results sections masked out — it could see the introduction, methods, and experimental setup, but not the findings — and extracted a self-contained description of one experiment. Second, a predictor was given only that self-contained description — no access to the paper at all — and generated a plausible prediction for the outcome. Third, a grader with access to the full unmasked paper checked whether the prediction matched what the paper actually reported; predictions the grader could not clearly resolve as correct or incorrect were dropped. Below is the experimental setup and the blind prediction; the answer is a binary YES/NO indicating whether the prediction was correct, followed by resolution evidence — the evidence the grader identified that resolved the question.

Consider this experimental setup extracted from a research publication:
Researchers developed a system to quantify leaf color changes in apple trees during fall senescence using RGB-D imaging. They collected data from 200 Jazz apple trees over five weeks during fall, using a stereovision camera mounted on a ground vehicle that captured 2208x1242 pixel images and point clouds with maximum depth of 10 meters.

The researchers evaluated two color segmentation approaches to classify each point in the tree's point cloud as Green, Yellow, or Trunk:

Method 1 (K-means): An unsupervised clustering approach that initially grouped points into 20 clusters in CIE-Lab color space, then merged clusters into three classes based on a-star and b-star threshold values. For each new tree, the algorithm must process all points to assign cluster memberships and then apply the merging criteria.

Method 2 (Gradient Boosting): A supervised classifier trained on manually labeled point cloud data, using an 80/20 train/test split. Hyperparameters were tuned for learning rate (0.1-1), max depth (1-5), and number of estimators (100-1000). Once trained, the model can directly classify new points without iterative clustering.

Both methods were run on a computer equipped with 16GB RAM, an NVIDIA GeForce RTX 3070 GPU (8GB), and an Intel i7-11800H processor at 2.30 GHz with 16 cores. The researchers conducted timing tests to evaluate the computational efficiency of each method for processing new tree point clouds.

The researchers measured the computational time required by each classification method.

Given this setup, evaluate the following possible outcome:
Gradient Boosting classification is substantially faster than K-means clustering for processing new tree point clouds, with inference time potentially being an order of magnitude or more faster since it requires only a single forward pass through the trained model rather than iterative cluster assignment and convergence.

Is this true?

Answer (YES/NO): NO